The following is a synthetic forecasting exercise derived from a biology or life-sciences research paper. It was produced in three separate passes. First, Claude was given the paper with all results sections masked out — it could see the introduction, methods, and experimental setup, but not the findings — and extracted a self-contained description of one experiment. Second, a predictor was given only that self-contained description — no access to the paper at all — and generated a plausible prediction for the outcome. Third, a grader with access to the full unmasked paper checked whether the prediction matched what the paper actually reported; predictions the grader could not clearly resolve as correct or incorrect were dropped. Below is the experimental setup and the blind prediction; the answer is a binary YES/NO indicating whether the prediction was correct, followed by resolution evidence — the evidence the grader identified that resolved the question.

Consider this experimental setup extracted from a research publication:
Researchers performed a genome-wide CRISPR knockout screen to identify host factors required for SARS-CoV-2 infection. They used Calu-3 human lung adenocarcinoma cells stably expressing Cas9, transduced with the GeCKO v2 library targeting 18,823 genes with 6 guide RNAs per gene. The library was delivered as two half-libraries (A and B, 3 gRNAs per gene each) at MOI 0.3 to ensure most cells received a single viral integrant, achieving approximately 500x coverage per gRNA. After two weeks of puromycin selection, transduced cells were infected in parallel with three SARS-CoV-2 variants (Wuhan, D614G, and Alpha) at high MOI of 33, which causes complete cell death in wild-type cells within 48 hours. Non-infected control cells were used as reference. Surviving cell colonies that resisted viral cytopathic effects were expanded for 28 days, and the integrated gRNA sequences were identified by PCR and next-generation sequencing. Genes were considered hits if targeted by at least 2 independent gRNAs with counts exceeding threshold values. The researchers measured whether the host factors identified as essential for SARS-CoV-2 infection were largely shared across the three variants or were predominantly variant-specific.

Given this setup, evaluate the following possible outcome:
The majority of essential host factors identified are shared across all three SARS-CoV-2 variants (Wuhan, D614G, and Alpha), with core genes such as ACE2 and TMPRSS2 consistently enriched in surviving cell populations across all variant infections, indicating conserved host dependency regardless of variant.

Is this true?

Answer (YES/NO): NO